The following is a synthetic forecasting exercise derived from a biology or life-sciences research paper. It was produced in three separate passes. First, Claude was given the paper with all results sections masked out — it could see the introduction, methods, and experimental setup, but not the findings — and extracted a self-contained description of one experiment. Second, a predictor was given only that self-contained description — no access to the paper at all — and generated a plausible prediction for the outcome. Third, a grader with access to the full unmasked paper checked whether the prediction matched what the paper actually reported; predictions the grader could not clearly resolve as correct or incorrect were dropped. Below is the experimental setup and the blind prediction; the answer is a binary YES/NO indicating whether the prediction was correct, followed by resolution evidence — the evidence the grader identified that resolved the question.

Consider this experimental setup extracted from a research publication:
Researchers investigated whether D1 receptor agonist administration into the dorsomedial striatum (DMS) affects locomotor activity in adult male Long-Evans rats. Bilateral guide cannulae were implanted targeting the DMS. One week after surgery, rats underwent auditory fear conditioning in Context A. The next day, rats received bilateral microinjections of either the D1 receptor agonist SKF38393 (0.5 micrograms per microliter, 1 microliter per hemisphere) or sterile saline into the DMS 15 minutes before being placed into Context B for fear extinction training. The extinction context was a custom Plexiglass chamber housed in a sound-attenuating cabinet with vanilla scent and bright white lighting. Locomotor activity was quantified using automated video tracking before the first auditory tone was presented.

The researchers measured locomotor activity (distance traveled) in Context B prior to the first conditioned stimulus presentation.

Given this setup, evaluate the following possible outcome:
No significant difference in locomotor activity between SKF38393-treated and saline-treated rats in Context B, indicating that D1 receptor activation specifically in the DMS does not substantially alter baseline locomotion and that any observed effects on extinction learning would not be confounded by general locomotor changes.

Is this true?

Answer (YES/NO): NO